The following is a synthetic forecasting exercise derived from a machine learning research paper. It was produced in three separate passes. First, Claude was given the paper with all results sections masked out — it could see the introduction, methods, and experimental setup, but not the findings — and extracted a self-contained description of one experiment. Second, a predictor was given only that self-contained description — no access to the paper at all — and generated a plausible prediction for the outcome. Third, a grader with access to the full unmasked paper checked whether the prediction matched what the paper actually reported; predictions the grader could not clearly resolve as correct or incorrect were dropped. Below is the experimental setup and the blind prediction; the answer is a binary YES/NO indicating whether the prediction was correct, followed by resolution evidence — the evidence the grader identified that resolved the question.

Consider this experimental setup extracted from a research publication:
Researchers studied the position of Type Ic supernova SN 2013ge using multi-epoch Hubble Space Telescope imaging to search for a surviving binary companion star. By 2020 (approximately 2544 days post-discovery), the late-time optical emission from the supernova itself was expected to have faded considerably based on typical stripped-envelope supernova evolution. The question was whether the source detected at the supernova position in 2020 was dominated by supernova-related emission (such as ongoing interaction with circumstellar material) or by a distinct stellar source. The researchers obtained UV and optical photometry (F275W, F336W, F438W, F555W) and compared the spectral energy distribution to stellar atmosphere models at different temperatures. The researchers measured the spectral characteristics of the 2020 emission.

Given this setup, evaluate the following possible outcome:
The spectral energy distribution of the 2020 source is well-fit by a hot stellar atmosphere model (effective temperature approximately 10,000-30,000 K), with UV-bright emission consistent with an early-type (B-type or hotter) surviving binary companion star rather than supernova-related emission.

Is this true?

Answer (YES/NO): YES